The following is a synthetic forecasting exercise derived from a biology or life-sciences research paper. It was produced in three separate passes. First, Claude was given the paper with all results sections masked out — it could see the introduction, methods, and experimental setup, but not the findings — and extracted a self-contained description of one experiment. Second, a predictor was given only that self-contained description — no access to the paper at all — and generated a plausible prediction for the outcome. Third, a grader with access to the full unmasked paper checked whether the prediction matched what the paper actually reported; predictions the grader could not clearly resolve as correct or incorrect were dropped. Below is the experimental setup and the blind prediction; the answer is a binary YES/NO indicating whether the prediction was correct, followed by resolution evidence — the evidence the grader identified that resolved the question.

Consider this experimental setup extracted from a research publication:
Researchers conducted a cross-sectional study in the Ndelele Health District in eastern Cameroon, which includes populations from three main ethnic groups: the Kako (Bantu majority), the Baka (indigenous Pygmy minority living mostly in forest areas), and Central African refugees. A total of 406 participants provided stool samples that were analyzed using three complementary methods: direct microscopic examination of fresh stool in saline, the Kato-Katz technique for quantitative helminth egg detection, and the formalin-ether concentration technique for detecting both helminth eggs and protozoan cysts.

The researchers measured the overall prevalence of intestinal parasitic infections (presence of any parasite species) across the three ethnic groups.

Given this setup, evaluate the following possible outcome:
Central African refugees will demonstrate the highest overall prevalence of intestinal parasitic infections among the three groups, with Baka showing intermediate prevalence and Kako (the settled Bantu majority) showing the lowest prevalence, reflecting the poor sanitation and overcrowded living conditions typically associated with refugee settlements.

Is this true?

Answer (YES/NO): NO